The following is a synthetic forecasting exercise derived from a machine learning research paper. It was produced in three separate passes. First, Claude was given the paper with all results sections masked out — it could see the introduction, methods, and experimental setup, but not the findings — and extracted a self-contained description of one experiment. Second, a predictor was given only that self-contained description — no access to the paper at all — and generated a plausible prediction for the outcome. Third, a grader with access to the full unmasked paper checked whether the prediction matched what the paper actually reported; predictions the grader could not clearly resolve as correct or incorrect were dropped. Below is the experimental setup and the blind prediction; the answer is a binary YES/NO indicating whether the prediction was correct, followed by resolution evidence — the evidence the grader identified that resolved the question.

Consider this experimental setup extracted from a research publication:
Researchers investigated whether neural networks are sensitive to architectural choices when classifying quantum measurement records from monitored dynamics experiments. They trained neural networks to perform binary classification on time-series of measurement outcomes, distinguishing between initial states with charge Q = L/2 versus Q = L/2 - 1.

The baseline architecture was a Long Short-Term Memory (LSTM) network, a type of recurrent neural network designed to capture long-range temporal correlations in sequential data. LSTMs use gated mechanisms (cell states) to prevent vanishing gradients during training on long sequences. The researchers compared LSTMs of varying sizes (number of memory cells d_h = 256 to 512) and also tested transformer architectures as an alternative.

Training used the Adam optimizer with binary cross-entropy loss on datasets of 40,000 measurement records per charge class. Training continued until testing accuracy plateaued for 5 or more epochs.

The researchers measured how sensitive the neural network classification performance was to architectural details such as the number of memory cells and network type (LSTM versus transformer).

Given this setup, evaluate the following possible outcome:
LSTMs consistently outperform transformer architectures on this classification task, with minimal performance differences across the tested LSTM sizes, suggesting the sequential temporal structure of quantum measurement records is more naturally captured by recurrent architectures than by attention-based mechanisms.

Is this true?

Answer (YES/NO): NO